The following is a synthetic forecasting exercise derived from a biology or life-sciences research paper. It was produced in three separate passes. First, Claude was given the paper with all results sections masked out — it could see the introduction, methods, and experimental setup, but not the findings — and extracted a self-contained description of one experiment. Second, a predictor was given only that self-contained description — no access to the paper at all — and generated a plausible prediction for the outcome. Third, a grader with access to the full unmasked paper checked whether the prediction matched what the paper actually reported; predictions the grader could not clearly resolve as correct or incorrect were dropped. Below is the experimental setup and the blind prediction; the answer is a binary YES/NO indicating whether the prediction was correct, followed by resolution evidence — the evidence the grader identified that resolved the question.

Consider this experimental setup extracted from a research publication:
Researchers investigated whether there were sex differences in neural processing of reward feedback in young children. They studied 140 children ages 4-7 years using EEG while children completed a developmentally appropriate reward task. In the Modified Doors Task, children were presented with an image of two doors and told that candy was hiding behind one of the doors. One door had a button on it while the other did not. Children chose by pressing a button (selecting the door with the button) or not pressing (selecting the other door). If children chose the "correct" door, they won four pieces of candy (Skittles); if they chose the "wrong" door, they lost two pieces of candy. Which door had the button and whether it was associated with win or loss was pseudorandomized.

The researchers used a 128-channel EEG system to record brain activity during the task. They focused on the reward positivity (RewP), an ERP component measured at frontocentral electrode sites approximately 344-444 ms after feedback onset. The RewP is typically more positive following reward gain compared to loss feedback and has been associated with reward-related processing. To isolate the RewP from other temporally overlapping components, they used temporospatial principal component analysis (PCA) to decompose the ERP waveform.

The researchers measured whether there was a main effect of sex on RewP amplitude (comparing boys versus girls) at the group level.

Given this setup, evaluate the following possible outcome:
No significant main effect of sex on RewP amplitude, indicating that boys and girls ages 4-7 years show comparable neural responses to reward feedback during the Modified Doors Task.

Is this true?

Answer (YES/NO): YES